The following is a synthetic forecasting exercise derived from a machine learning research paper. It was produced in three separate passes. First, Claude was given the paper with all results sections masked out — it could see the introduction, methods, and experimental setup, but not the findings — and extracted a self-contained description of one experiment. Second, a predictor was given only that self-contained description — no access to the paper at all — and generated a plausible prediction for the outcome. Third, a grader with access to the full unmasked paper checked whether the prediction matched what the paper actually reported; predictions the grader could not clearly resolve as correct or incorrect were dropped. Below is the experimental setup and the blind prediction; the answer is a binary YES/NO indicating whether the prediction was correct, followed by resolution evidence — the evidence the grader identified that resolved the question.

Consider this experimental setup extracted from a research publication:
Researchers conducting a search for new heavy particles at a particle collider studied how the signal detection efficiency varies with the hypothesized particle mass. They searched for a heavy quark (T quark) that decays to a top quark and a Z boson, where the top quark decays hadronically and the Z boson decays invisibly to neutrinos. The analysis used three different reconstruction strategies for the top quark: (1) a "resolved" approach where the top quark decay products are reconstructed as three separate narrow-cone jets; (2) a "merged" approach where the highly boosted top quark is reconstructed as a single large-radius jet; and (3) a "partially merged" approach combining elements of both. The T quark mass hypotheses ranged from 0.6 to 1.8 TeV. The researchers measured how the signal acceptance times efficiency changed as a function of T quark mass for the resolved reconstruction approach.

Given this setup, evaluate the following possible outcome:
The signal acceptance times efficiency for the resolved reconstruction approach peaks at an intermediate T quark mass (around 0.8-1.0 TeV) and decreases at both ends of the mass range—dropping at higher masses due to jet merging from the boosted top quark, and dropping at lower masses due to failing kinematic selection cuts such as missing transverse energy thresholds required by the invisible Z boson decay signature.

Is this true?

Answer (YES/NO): YES